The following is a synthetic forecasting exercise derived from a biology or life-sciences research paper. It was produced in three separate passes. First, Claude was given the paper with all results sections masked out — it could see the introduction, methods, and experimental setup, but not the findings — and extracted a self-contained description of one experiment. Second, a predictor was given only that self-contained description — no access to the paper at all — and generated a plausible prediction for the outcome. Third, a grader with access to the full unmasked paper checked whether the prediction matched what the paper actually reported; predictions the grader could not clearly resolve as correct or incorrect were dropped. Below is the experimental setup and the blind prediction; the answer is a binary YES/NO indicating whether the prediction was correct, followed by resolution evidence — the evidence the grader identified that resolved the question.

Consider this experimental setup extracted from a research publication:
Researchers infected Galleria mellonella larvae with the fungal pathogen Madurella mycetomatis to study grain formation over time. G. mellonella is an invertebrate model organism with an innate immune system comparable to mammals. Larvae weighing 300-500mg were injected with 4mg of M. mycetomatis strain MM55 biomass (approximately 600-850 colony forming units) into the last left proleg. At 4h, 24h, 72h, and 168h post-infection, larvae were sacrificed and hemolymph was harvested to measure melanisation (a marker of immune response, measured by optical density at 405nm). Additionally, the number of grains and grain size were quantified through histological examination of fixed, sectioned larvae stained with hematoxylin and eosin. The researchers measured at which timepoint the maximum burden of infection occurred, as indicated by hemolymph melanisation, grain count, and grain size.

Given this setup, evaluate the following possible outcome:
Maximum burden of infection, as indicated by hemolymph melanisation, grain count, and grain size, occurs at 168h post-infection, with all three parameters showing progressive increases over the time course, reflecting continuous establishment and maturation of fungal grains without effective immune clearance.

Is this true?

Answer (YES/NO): NO